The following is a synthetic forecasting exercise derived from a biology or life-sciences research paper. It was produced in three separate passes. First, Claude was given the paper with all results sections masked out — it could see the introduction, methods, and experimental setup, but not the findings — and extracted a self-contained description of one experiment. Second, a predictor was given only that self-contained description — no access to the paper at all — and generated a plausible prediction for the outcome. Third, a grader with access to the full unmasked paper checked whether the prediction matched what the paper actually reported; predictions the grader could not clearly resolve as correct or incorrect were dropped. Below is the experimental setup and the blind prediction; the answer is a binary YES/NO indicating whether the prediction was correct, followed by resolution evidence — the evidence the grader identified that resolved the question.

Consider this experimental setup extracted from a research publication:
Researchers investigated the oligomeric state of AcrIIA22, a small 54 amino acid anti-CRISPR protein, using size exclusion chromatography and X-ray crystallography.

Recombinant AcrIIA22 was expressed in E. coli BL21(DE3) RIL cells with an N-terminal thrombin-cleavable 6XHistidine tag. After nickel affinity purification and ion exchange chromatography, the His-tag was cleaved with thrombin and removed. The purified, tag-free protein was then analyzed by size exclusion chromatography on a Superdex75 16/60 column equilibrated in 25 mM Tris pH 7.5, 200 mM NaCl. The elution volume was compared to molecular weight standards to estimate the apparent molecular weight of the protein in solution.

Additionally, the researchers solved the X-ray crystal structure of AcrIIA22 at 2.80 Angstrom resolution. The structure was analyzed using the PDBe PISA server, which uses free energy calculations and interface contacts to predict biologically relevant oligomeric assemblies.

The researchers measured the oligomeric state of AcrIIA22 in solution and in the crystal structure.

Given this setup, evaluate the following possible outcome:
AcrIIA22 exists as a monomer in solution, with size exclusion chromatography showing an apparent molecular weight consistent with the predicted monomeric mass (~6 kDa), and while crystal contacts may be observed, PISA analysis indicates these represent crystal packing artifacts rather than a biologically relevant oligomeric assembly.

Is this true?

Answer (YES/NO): NO